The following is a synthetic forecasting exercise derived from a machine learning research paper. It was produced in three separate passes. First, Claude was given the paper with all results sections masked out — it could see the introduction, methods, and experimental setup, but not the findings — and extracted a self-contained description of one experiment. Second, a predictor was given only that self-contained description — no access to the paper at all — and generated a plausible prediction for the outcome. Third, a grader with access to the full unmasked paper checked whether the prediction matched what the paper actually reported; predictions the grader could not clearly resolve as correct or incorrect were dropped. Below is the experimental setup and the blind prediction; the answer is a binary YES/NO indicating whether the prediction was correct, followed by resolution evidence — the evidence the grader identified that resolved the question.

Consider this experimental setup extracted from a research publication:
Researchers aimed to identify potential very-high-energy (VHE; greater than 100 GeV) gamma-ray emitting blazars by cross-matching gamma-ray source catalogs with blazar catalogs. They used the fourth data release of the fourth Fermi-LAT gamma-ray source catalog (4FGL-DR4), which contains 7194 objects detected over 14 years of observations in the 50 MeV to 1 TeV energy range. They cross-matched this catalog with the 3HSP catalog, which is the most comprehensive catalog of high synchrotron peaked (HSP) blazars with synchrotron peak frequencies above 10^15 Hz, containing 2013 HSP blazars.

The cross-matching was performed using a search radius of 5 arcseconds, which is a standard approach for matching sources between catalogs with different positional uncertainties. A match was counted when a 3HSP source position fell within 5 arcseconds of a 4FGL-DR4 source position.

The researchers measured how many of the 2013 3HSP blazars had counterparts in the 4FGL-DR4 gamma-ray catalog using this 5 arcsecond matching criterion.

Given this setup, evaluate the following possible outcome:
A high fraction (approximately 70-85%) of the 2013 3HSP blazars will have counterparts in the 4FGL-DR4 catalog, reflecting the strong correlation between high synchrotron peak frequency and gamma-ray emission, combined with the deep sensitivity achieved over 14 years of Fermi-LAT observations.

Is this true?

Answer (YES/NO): NO